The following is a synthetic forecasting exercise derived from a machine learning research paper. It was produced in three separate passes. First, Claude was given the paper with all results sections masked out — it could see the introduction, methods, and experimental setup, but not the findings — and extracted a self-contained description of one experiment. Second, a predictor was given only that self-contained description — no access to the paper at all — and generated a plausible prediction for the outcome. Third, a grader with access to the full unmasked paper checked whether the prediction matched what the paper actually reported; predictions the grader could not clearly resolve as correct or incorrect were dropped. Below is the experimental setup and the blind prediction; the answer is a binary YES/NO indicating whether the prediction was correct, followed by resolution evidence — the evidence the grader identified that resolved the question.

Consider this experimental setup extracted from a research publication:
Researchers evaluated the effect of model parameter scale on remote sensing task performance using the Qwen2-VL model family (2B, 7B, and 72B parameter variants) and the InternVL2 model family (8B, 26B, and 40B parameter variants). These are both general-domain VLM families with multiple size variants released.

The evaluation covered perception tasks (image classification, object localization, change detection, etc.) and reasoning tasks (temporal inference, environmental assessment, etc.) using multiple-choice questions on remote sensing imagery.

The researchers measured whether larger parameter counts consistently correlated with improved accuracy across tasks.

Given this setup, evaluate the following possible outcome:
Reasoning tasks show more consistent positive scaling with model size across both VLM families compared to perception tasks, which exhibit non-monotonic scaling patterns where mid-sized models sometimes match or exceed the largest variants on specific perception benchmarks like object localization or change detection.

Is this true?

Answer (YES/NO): NO